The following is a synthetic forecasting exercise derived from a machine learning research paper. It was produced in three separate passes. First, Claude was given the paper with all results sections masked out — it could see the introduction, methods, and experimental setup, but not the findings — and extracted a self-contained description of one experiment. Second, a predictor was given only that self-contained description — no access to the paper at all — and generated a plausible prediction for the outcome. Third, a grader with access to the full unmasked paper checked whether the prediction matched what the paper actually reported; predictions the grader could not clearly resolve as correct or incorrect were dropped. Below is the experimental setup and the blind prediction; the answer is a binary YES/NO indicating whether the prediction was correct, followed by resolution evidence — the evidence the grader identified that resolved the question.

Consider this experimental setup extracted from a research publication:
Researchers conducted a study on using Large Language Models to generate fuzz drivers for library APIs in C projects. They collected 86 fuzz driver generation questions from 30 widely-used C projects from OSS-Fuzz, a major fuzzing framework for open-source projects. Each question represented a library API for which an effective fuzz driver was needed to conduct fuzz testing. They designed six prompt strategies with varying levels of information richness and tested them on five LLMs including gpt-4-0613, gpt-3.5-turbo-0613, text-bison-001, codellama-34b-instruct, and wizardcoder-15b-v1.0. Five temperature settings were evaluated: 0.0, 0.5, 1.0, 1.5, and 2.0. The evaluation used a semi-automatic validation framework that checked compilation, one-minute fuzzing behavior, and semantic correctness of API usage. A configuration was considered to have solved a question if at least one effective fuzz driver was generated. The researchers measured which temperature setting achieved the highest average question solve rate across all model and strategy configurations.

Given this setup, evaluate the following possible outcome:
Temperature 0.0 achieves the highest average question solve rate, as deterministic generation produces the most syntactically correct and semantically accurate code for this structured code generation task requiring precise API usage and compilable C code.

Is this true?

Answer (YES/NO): NO